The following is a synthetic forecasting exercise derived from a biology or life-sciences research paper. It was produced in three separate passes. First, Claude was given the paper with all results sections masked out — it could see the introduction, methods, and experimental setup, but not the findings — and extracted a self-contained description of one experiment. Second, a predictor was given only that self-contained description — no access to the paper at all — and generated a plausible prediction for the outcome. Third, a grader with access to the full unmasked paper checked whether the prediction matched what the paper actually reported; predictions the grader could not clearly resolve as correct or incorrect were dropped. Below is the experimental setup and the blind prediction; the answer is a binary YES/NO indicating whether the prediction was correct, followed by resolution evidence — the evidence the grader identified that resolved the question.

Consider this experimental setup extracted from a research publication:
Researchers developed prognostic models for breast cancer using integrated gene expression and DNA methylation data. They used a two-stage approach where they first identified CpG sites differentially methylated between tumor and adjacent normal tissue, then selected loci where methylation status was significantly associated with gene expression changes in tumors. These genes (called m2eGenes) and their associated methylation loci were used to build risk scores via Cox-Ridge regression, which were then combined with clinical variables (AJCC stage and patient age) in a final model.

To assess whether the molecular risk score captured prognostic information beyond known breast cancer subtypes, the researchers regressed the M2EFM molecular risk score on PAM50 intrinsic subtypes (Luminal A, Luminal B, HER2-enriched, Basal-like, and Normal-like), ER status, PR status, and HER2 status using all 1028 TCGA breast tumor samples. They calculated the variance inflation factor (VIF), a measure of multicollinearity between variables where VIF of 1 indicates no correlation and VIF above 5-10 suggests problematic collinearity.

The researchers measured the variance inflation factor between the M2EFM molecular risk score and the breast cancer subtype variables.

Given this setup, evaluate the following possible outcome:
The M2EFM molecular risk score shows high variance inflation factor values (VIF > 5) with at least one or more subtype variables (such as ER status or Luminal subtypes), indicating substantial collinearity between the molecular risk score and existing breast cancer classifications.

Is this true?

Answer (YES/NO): NO